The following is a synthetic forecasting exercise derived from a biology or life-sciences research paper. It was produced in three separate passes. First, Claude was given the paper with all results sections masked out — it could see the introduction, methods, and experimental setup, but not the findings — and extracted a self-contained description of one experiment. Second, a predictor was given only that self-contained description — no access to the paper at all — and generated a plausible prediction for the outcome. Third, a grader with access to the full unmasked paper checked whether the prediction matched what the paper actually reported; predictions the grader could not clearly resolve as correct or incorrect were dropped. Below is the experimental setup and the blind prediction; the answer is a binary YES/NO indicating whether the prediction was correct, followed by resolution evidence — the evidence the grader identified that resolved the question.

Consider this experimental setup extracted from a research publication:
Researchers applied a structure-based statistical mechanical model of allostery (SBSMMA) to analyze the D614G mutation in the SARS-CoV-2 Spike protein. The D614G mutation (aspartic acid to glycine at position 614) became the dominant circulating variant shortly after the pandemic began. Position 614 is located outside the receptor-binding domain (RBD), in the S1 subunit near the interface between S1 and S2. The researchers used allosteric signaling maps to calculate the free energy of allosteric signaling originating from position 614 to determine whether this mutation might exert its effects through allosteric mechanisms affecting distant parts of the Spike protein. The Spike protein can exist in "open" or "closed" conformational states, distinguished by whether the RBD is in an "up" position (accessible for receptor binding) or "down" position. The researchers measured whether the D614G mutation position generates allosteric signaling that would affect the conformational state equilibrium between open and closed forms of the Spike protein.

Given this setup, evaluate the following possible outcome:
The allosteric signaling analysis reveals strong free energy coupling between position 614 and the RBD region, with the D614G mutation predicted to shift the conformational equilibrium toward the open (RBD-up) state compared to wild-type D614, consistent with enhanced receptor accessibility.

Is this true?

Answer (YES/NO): YES